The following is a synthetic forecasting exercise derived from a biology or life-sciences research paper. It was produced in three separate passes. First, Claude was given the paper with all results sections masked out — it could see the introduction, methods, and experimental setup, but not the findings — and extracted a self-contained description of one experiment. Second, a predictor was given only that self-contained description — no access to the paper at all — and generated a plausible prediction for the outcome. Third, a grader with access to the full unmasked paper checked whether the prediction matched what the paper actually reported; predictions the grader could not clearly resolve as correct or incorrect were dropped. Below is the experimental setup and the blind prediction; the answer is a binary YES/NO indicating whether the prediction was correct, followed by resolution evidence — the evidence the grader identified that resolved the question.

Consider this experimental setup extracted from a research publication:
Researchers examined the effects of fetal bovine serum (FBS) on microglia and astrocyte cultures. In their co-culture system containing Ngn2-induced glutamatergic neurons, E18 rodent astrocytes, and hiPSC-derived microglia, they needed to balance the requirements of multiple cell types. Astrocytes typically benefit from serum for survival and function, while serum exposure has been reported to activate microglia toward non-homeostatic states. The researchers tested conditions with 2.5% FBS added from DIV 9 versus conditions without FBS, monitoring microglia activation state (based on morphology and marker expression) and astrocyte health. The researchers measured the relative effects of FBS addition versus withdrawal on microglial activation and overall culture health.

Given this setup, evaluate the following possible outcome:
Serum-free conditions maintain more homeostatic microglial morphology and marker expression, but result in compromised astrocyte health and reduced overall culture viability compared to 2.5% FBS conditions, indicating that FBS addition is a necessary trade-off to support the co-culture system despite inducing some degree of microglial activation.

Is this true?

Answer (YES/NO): NO